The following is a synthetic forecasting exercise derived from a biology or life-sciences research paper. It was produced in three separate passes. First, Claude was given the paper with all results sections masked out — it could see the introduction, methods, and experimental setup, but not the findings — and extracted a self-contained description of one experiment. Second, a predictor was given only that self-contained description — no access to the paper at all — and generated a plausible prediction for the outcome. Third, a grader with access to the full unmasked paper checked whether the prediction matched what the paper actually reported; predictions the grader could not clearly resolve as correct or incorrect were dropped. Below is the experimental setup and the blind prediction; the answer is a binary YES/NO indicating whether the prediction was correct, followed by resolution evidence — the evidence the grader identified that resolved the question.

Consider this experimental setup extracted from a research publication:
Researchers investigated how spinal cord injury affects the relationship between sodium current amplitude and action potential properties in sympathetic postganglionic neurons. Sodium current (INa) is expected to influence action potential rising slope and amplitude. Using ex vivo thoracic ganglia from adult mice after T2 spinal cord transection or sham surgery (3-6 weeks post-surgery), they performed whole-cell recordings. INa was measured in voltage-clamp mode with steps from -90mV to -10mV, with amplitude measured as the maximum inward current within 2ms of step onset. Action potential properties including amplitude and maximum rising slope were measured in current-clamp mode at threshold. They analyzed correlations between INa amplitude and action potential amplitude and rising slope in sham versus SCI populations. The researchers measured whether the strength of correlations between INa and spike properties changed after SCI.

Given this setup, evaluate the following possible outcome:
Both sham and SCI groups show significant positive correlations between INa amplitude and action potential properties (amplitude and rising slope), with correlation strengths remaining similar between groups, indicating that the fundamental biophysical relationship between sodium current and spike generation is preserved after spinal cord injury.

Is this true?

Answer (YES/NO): NO